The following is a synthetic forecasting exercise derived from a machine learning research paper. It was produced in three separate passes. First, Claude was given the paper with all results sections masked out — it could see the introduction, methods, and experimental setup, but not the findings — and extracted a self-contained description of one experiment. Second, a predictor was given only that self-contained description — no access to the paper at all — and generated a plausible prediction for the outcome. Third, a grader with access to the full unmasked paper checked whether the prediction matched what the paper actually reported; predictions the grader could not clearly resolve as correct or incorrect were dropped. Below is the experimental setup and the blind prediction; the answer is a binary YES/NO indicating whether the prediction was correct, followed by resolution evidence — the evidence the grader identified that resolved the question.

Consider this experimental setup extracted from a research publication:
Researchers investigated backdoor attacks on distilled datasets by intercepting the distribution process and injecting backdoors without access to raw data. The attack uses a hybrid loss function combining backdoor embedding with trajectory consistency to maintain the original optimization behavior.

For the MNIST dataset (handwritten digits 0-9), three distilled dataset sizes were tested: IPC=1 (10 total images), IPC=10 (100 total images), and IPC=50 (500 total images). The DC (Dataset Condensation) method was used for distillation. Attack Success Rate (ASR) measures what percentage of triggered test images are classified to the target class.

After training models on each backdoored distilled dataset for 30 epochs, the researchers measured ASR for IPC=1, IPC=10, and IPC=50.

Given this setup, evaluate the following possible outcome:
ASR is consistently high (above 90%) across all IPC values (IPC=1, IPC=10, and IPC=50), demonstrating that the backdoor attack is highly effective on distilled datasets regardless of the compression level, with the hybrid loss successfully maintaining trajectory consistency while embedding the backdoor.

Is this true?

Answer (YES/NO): YES